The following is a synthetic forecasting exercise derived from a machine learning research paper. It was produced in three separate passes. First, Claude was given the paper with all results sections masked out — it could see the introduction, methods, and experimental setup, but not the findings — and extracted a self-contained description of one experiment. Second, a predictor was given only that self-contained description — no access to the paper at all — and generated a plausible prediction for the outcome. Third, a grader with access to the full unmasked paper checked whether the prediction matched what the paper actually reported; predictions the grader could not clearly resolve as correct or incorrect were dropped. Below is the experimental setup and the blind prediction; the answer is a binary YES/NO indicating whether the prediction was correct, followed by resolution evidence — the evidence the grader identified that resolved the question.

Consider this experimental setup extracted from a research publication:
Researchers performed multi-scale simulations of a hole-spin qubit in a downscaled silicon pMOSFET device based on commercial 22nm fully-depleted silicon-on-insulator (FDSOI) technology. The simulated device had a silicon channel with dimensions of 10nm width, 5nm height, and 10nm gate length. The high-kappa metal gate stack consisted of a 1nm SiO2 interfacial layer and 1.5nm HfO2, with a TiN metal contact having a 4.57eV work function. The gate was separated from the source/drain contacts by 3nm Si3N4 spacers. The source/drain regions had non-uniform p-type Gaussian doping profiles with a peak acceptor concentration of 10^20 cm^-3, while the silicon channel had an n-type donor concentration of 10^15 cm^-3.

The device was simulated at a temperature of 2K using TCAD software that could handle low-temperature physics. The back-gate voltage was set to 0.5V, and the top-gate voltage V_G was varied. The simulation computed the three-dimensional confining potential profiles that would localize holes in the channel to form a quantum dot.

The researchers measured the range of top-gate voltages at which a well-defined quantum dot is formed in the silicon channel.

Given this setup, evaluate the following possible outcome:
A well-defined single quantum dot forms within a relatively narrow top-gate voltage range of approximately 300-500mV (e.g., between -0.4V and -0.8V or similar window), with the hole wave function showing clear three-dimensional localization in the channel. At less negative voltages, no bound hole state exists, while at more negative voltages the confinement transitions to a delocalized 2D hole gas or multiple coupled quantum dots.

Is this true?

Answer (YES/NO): NO